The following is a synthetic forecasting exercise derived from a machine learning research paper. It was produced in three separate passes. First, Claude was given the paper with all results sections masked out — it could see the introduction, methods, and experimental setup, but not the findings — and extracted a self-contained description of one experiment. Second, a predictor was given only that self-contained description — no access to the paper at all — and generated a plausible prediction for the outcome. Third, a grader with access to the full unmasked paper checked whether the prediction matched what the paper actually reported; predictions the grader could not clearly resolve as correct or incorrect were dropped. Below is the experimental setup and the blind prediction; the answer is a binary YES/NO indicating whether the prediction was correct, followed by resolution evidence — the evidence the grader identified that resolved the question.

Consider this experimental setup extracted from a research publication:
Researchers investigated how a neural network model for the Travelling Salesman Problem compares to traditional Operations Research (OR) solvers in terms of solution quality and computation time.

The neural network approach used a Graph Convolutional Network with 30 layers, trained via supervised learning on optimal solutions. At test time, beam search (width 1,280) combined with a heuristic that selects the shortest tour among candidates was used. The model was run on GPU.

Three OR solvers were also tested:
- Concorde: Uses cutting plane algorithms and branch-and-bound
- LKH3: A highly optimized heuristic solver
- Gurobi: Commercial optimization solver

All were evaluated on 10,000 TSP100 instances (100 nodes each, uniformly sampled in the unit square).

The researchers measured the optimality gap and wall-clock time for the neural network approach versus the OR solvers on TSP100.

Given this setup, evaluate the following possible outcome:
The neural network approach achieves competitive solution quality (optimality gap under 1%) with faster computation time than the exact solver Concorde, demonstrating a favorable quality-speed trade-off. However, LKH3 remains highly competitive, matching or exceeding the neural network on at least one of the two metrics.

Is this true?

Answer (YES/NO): NO